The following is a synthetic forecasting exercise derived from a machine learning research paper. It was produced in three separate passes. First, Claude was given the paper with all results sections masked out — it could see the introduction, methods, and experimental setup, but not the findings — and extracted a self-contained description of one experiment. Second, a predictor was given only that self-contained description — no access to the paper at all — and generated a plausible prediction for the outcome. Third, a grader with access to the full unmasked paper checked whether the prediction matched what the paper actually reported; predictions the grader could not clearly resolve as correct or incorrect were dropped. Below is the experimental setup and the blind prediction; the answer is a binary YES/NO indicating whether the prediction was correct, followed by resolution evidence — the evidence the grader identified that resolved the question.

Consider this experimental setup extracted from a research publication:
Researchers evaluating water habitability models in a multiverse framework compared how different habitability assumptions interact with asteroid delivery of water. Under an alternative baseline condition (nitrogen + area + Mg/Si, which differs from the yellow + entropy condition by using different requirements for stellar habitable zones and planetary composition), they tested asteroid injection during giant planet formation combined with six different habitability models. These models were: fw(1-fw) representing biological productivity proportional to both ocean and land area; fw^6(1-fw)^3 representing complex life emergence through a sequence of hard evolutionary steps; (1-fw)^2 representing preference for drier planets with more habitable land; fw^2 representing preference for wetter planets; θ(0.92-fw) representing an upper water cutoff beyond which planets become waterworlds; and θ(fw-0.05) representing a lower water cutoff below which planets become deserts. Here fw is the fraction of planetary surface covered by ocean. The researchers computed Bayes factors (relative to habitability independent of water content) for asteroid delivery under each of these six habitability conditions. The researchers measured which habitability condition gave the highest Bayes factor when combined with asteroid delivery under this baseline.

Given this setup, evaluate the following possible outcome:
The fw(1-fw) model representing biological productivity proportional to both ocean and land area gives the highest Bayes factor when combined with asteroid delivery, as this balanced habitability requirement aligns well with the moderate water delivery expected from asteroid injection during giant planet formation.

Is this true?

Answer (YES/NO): NO